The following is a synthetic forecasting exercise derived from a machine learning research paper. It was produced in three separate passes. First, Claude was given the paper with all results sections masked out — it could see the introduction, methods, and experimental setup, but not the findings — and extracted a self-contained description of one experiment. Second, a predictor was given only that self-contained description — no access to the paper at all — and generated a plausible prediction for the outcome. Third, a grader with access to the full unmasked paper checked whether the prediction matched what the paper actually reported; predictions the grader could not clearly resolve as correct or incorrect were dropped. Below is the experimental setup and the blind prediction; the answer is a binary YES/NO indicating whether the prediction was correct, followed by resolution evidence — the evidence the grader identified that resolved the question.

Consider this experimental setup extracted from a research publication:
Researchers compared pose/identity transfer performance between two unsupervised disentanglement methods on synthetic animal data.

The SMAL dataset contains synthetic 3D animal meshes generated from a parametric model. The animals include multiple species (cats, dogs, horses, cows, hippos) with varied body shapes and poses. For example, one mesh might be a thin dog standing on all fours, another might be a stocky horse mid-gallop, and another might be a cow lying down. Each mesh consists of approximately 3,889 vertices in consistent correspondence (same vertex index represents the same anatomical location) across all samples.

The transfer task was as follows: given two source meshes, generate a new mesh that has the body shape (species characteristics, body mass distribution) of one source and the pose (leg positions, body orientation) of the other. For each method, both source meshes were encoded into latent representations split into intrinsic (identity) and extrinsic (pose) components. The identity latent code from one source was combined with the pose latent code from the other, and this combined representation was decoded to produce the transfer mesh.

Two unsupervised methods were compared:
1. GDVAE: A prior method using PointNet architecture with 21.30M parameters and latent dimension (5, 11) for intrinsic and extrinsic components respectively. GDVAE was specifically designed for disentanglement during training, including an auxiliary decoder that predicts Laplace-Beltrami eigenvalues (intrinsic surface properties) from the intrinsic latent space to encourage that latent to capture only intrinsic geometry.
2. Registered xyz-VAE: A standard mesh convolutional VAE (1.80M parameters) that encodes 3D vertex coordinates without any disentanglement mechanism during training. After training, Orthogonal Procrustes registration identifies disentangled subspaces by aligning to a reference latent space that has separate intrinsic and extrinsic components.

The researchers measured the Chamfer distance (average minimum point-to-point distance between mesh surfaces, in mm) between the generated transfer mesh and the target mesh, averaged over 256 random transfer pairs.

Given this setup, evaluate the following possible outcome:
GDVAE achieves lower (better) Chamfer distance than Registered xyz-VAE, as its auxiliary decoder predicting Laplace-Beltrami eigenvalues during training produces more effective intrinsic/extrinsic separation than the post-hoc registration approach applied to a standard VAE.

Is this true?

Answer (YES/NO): NO